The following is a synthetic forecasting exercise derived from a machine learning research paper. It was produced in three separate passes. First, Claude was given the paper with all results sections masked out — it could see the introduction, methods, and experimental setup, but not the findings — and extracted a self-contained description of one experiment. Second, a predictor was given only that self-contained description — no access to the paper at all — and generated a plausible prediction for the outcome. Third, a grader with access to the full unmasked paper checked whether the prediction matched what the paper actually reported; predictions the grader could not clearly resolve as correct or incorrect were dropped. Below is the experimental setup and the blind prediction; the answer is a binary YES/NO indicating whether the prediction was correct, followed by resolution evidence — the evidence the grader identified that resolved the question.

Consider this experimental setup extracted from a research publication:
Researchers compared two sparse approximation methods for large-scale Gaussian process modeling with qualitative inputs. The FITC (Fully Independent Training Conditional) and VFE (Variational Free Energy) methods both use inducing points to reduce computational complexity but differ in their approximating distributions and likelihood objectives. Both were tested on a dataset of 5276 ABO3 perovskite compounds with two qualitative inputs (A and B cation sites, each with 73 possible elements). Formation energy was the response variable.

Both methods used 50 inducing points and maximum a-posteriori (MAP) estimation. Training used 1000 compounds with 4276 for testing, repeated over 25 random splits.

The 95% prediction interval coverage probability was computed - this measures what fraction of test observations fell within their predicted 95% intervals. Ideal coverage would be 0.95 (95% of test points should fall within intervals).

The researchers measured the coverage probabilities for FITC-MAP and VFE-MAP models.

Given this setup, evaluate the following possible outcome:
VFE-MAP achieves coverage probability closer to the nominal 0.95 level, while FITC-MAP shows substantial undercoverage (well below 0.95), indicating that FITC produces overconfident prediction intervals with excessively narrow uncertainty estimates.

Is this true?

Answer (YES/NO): NO